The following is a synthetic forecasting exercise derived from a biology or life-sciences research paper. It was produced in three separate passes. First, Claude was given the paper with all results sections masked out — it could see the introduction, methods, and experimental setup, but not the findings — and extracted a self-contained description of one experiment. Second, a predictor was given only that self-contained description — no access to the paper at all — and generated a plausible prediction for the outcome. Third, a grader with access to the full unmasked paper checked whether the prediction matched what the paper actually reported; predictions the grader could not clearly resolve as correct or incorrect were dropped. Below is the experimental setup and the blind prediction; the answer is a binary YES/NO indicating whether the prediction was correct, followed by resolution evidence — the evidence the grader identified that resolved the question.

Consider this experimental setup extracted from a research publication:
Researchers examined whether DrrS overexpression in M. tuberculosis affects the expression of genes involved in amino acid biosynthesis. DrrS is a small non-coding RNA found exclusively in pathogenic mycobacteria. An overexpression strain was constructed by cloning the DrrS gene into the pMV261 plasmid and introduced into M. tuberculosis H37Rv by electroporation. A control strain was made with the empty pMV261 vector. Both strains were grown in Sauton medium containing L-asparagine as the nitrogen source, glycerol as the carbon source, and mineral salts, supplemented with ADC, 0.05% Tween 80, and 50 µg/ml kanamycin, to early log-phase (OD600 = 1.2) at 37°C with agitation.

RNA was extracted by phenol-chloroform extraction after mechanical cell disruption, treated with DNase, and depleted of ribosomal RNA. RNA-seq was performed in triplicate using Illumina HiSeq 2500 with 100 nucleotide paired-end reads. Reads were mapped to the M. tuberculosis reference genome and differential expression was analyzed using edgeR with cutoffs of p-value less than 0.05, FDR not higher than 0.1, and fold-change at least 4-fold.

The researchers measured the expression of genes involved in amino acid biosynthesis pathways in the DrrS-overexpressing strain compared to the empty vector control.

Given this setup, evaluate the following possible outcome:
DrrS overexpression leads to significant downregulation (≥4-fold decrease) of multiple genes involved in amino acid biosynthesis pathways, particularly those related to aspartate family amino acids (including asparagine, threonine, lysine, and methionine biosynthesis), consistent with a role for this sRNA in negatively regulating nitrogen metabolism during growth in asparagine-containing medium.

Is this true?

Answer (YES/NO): NO